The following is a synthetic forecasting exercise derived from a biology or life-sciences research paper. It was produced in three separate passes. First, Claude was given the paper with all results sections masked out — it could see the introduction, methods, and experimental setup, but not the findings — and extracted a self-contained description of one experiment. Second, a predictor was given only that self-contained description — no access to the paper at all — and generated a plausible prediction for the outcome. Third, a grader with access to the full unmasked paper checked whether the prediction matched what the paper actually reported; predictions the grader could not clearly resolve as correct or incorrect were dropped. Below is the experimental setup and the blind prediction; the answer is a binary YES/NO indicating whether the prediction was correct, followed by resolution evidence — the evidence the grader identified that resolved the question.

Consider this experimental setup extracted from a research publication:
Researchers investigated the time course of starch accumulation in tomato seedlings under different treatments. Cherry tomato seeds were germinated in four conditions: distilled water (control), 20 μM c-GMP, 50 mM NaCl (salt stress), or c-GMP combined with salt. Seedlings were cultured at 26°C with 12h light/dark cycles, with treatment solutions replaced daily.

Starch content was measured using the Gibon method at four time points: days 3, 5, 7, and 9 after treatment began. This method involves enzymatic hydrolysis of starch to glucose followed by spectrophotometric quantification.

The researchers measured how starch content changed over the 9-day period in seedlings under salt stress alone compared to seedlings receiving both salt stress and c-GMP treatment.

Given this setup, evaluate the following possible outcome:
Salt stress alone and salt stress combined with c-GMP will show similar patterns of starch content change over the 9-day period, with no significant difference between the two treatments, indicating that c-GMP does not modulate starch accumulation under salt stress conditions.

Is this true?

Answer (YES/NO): NO